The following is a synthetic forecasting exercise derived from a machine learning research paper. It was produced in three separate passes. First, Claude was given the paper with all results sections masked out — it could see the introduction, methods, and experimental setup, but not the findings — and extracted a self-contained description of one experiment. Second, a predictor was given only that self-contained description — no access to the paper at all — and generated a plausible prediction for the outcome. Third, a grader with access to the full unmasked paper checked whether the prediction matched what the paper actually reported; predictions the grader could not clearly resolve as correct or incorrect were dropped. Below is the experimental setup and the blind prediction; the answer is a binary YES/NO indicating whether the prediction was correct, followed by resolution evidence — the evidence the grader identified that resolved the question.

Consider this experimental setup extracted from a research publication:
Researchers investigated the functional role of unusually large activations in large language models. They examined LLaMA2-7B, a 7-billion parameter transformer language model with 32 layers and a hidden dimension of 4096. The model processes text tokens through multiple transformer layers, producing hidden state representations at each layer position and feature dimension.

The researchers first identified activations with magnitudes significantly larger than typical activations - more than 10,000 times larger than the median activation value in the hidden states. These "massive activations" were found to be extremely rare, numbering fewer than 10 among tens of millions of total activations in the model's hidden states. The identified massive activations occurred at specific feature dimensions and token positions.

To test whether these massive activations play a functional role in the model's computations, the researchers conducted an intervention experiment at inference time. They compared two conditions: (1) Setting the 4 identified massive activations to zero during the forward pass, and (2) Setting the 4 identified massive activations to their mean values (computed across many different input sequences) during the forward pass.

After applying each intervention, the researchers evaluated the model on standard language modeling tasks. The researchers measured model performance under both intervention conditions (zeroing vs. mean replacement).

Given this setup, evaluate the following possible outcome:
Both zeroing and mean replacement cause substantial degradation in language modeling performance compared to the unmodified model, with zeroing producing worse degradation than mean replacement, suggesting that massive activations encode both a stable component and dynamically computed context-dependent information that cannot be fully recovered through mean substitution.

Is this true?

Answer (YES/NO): NO